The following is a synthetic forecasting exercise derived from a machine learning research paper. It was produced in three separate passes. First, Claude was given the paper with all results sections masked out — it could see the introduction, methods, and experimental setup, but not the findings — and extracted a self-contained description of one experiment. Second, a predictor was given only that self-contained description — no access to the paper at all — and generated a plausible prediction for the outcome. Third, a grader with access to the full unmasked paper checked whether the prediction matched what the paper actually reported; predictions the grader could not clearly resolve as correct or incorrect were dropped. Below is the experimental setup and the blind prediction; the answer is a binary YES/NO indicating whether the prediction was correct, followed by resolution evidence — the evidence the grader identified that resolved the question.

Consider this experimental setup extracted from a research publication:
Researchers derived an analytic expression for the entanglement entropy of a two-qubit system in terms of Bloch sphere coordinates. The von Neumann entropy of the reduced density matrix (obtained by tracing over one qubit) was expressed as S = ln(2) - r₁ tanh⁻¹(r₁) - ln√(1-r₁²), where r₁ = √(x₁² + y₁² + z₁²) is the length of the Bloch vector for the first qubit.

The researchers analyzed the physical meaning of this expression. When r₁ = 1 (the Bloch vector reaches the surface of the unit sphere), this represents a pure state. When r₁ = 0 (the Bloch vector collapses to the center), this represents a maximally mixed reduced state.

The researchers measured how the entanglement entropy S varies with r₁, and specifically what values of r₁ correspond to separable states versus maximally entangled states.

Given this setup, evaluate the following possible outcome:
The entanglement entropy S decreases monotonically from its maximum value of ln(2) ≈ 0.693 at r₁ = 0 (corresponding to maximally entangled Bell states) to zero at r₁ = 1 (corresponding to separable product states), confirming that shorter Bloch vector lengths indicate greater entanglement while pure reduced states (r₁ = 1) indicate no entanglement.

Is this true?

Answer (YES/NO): YES